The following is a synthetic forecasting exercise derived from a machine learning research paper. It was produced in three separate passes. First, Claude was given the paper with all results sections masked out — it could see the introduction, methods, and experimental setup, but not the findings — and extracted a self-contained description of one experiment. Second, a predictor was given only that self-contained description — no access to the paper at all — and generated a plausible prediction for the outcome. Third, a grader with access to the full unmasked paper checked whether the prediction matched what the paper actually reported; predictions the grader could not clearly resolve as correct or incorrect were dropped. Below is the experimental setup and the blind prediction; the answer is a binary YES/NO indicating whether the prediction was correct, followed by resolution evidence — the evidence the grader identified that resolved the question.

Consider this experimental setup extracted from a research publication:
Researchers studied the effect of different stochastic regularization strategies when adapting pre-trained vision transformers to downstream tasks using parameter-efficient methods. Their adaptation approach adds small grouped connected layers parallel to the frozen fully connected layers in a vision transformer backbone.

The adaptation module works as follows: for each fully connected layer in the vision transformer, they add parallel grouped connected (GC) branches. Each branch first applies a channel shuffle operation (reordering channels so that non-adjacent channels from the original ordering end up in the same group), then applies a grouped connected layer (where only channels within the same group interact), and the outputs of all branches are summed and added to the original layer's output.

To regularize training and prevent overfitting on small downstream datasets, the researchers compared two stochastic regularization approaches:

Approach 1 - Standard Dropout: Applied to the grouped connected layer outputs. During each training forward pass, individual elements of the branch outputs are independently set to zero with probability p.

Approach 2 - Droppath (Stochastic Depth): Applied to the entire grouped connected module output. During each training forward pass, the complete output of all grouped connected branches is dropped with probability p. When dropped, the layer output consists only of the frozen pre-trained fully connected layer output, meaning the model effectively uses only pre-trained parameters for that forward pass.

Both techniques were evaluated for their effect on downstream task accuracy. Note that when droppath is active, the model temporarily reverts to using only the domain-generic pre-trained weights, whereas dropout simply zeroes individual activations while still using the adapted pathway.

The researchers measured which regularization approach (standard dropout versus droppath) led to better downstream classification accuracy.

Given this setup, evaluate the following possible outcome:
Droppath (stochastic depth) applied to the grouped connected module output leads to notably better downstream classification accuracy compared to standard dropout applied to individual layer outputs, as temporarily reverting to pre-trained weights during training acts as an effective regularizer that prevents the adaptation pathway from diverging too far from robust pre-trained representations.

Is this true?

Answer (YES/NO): YES